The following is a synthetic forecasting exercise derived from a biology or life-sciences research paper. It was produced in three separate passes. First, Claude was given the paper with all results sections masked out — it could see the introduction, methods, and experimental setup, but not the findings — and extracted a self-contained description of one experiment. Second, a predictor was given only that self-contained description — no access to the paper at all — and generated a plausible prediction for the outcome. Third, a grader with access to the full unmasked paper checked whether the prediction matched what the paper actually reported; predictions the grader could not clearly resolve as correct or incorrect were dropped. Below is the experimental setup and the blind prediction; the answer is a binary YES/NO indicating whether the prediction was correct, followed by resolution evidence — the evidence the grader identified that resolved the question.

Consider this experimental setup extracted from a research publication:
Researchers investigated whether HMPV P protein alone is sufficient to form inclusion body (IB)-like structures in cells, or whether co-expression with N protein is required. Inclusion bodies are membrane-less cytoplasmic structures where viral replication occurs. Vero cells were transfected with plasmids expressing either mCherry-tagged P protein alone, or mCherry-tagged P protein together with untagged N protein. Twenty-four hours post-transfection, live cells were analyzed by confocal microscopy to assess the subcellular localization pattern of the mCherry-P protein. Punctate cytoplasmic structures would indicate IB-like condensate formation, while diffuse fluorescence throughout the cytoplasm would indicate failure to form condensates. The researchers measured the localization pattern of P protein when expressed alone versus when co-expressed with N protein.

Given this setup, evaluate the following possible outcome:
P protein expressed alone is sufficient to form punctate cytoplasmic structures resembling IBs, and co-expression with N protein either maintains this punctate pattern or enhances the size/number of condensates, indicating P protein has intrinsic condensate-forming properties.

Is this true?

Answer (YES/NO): NO